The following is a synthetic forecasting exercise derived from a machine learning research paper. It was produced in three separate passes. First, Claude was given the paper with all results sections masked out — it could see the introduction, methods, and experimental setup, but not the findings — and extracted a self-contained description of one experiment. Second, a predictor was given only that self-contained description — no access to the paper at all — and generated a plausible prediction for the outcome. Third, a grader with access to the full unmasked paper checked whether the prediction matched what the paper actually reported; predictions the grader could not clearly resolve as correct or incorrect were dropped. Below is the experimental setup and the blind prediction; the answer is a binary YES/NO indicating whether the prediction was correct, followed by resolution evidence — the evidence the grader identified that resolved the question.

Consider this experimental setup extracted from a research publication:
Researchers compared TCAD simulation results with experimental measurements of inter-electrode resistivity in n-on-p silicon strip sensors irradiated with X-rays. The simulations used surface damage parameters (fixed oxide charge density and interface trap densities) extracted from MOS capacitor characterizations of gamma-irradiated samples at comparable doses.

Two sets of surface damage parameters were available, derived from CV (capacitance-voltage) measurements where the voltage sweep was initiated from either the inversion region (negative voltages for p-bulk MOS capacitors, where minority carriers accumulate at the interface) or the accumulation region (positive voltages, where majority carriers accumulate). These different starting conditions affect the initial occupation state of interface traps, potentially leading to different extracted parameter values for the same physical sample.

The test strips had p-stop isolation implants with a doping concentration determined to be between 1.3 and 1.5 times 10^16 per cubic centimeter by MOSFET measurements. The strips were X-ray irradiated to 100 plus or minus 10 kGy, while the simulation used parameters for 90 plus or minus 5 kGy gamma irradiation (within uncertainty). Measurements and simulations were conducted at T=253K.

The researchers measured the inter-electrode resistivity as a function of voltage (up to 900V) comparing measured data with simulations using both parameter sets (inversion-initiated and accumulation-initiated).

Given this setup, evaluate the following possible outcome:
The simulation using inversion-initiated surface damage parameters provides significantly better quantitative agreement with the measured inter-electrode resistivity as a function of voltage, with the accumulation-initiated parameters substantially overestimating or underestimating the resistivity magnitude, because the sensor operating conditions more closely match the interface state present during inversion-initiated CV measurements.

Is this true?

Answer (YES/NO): YES